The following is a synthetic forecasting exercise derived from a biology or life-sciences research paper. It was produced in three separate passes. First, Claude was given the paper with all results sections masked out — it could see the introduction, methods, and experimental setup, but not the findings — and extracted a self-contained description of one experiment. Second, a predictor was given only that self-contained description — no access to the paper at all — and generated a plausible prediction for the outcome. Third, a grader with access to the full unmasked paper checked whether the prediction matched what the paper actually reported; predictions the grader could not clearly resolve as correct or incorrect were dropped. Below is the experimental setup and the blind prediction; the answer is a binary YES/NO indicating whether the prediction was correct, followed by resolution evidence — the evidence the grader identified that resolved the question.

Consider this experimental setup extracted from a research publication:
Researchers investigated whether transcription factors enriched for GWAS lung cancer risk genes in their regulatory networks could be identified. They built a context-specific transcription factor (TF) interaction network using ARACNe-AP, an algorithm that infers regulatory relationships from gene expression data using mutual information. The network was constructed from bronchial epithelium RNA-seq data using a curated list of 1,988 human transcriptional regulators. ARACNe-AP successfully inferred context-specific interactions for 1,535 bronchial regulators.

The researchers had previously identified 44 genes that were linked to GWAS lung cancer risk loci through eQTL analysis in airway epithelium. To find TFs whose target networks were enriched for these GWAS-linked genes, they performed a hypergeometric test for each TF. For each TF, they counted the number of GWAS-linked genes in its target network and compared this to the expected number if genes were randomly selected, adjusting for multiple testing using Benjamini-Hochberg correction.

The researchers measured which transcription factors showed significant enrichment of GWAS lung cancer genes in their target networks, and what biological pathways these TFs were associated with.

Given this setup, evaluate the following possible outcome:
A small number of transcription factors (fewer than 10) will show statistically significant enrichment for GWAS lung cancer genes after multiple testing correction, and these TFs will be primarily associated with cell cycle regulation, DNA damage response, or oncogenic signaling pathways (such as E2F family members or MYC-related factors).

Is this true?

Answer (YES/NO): NO